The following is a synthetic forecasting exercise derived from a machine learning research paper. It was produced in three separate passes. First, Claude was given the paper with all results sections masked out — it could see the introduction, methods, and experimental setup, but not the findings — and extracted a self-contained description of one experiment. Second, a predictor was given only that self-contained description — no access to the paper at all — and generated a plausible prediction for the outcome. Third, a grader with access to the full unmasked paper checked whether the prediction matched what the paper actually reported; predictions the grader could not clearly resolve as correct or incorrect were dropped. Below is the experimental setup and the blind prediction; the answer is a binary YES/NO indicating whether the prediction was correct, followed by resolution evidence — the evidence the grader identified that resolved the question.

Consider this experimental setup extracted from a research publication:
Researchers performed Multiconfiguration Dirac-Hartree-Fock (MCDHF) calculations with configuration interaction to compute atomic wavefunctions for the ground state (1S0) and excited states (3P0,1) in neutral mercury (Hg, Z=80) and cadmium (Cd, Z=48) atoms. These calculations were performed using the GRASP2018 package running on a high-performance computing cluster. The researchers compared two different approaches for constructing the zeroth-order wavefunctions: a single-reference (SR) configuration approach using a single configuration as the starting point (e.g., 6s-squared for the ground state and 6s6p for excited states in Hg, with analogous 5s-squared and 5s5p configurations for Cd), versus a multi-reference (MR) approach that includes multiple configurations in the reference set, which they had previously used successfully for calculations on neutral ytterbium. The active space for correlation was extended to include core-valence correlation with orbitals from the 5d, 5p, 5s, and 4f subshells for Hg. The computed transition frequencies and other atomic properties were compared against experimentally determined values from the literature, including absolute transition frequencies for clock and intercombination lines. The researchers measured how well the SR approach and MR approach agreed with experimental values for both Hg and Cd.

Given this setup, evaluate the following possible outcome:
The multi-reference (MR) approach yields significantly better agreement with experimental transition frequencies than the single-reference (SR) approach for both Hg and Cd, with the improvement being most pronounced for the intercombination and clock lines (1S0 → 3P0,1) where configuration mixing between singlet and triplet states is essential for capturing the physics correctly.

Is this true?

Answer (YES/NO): NO